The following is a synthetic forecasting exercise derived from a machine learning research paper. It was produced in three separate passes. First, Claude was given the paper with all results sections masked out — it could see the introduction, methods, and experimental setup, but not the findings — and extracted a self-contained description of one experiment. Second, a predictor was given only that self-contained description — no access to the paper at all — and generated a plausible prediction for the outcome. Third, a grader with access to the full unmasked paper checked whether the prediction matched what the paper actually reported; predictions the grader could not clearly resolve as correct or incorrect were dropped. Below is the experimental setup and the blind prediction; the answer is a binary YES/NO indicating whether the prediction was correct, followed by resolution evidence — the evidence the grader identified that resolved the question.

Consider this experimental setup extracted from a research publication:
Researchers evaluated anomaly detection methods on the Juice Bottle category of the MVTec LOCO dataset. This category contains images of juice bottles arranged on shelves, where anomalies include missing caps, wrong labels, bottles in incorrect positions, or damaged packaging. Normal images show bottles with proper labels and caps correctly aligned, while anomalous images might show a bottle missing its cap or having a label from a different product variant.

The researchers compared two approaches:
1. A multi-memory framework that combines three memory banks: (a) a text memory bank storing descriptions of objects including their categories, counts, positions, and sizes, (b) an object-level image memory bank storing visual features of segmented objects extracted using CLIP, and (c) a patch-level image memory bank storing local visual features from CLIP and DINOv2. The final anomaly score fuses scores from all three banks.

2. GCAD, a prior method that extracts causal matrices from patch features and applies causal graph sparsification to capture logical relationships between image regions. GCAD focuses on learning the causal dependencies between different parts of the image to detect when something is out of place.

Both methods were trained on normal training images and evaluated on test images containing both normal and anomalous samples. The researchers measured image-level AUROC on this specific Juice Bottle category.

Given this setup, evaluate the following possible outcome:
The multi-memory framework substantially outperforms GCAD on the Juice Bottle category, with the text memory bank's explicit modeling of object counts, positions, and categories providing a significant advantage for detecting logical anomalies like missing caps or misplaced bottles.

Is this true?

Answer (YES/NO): NO